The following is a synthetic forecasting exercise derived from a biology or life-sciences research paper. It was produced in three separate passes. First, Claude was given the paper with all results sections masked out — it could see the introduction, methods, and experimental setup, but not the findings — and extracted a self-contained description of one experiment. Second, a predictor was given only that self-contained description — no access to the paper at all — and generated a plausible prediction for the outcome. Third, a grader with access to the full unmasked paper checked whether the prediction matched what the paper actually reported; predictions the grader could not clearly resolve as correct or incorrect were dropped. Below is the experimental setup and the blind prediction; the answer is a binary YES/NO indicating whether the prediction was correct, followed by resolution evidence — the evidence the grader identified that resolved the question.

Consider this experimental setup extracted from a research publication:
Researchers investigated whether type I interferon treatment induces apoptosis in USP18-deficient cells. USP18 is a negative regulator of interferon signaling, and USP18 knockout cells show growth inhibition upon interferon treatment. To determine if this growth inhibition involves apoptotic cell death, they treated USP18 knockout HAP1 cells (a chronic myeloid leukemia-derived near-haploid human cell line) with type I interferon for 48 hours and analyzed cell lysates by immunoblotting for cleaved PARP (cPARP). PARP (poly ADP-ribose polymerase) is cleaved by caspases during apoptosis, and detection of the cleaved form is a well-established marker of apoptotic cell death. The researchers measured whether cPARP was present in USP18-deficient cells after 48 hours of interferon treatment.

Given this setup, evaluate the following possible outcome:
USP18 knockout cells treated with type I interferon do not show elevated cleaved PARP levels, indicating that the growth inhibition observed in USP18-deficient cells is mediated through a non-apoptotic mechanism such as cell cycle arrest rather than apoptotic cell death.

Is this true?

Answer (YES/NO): NO